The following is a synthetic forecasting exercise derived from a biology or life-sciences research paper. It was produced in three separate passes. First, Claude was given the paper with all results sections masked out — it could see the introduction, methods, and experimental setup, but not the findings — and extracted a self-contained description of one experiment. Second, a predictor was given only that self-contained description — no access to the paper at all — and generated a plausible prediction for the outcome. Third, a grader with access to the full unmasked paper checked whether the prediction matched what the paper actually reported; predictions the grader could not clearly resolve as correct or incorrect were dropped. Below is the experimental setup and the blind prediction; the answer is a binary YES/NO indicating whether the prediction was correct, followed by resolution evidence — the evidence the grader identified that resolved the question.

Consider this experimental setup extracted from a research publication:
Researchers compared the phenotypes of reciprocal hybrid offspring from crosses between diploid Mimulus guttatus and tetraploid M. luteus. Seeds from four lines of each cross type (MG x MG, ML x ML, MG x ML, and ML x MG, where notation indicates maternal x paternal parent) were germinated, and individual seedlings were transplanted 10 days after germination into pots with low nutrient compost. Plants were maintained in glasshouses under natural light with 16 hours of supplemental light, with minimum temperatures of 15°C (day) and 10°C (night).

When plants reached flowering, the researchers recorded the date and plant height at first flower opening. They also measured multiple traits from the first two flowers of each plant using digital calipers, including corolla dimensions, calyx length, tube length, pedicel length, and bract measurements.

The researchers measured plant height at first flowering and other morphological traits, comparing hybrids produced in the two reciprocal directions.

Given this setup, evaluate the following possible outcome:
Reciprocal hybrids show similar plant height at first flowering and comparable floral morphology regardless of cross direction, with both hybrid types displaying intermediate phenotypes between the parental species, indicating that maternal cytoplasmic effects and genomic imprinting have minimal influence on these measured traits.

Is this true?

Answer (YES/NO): NO